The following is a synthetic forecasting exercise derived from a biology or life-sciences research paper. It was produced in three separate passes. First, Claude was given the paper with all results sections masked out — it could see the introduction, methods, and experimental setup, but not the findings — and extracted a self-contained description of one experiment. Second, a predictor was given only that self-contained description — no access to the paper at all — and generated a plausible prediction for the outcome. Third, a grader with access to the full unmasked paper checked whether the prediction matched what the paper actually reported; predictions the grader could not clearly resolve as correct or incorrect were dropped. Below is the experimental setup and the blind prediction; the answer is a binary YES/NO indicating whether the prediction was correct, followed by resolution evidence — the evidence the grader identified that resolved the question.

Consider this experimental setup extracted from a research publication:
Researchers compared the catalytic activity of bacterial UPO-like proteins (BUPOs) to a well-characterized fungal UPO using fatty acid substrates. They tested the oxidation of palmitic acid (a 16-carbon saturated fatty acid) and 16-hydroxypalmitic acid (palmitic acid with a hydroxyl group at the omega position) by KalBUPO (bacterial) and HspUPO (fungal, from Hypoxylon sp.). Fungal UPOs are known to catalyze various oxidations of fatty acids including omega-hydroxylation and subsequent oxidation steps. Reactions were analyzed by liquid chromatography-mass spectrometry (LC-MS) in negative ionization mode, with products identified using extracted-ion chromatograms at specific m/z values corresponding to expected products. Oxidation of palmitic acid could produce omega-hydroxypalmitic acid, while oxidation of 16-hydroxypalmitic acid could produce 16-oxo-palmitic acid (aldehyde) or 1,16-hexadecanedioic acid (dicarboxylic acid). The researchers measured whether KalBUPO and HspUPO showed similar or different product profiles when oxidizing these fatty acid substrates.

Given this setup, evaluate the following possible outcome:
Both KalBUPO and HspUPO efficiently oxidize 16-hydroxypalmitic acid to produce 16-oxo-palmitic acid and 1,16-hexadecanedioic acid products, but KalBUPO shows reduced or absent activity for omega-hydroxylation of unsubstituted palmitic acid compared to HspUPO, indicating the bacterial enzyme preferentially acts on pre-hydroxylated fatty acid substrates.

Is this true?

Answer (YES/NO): YES